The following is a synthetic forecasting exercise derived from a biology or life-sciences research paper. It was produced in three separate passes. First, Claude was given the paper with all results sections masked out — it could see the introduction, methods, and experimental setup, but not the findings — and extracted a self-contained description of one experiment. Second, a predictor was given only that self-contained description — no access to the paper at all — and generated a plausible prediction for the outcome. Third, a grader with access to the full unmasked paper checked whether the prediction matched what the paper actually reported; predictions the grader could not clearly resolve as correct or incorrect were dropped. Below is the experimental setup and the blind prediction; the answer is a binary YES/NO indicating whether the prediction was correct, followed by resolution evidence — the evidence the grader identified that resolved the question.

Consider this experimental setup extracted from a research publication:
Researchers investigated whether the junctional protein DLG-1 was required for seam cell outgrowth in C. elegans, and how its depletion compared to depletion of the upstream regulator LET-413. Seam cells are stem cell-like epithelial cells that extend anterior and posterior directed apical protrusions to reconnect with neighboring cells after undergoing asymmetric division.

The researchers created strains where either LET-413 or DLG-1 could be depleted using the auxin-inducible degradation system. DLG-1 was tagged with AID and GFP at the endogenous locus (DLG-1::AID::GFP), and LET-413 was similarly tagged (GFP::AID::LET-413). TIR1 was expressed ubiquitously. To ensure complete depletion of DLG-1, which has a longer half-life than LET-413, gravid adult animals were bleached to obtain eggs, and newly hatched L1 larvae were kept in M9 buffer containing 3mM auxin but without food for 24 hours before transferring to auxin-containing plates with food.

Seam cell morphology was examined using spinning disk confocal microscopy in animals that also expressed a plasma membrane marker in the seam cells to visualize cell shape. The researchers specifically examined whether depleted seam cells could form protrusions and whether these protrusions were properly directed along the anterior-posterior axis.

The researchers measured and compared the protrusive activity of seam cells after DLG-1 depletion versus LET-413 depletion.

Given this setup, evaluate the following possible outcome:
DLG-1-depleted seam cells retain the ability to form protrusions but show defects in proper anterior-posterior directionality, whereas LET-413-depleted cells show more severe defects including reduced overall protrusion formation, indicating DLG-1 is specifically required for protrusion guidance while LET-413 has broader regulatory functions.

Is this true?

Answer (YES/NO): NO